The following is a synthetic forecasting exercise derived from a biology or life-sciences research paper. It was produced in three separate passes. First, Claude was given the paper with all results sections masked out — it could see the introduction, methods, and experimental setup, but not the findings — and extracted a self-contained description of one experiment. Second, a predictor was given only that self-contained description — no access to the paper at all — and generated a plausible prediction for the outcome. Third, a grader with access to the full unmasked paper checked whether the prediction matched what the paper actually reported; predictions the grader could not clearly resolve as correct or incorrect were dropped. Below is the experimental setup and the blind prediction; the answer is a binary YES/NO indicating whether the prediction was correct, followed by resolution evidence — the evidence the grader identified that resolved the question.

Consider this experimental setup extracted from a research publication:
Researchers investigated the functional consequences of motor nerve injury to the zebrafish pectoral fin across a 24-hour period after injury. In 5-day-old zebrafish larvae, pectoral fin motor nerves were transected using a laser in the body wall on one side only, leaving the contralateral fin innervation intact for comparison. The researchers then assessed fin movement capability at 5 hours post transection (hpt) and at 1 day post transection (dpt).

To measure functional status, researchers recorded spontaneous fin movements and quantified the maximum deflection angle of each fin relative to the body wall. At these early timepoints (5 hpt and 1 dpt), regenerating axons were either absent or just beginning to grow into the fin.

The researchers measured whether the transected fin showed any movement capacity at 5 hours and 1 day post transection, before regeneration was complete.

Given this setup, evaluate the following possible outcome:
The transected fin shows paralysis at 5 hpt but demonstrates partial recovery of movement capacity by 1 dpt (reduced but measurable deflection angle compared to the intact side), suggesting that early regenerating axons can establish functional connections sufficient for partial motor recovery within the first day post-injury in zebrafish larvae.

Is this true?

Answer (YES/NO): NO